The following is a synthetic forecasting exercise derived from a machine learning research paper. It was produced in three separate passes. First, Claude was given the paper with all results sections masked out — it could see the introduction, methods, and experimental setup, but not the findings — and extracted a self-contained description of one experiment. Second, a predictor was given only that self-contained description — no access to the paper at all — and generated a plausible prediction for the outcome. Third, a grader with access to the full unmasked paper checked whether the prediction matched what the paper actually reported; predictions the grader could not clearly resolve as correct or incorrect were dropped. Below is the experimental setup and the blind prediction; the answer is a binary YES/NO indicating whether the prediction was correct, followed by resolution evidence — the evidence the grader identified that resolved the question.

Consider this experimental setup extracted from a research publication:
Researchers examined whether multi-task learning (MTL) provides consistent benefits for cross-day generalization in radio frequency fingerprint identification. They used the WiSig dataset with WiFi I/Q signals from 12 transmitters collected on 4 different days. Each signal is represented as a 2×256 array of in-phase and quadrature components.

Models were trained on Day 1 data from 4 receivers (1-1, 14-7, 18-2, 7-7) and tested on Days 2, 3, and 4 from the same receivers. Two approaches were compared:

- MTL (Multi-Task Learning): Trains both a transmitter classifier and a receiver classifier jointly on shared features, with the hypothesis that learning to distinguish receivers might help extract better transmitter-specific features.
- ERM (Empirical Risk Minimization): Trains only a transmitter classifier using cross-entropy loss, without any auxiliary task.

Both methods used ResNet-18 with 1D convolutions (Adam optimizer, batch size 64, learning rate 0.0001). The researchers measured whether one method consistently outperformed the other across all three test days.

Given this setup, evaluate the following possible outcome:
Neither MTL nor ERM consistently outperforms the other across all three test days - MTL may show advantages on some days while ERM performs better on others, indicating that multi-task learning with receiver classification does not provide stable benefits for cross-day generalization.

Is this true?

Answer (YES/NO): YES